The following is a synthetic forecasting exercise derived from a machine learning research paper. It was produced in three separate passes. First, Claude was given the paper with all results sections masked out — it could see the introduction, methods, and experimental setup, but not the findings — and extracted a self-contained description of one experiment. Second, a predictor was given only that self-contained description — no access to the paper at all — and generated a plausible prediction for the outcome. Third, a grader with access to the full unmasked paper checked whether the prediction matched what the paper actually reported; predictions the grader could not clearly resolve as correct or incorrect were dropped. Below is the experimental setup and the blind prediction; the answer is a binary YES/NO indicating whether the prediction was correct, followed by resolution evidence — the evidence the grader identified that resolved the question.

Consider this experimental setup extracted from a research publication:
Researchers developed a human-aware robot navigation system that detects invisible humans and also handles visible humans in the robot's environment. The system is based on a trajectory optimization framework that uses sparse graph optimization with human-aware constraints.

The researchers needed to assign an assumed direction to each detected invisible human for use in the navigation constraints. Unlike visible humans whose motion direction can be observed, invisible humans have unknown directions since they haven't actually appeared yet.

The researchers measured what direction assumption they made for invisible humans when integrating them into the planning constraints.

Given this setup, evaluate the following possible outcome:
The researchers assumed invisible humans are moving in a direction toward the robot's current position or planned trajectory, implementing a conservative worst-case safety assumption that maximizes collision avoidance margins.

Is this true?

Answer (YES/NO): YES